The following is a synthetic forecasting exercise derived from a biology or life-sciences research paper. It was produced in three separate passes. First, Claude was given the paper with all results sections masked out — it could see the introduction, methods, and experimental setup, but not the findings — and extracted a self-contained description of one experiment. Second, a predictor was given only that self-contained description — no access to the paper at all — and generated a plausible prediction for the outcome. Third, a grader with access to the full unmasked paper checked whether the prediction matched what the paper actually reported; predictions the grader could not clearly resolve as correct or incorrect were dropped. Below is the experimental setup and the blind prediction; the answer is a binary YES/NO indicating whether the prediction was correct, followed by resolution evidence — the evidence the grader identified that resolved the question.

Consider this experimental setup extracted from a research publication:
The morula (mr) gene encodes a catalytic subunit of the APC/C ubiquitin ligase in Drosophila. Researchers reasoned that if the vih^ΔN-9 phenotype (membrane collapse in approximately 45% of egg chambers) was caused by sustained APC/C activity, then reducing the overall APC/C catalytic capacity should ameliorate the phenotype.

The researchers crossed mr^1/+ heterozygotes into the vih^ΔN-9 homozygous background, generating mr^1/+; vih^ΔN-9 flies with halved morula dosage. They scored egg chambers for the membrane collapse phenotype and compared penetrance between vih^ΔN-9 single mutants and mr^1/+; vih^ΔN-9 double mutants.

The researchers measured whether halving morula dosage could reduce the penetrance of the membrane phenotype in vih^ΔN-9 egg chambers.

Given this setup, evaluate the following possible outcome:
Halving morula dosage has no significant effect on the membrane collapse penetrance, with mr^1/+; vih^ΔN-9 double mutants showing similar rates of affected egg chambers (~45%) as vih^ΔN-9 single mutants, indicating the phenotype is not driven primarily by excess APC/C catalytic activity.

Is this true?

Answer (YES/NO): NO